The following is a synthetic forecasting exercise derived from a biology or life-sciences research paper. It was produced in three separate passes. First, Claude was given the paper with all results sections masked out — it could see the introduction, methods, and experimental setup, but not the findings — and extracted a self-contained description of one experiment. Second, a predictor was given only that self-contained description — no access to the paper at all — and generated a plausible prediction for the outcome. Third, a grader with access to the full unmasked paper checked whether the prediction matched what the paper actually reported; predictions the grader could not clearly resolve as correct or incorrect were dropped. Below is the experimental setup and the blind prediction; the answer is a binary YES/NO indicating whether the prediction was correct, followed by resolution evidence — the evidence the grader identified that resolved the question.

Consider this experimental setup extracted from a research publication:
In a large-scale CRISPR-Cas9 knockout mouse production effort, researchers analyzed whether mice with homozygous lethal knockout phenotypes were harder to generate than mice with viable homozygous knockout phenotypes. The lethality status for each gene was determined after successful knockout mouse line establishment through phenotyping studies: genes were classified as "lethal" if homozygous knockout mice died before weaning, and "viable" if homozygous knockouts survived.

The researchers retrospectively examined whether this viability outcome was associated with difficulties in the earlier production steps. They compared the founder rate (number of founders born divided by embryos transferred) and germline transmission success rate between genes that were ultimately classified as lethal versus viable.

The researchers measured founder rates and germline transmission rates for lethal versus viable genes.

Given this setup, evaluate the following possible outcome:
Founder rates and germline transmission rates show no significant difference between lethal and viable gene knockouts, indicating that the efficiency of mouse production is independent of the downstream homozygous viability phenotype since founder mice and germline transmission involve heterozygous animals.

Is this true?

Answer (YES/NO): NO